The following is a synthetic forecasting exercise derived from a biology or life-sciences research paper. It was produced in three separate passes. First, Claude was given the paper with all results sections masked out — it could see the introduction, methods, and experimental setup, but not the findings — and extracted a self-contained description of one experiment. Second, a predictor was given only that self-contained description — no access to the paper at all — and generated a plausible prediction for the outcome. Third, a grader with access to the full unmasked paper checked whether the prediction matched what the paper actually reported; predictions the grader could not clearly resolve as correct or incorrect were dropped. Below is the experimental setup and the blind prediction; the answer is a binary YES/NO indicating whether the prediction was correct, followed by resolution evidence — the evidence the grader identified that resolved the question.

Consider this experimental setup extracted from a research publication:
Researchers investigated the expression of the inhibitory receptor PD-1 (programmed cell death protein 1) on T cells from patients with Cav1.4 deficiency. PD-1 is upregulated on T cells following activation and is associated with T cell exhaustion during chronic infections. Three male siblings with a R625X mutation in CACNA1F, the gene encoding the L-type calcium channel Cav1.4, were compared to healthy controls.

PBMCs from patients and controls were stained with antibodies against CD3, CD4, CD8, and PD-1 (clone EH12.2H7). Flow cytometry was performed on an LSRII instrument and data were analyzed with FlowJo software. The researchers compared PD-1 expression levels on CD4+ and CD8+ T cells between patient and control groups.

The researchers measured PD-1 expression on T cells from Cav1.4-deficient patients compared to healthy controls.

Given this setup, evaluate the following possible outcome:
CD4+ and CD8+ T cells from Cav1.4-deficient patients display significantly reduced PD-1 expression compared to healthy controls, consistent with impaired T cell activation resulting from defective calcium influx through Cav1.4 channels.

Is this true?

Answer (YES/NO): NO